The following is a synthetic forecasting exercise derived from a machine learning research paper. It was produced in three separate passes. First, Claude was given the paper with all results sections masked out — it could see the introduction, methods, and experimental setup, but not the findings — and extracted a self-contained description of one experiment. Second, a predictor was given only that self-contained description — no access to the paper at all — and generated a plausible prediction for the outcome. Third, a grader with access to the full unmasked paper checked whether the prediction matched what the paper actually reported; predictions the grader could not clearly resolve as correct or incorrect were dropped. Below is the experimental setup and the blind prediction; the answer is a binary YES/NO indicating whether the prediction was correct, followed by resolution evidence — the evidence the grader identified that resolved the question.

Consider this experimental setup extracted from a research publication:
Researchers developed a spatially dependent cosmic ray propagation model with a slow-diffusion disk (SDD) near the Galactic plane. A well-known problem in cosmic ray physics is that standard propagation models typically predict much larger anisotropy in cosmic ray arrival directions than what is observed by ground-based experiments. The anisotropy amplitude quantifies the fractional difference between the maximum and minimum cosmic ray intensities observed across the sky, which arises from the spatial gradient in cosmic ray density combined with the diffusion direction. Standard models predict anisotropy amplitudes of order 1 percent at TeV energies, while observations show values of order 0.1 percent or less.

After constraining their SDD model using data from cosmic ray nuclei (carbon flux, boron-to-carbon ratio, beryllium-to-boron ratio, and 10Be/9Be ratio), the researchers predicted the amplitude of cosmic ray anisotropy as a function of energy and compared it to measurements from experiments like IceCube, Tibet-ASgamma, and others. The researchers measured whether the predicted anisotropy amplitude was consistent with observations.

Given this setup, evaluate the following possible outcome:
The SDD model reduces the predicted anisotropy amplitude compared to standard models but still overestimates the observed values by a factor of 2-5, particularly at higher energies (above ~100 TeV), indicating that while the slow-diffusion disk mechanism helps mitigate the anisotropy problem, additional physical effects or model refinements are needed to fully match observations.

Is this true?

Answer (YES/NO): NO